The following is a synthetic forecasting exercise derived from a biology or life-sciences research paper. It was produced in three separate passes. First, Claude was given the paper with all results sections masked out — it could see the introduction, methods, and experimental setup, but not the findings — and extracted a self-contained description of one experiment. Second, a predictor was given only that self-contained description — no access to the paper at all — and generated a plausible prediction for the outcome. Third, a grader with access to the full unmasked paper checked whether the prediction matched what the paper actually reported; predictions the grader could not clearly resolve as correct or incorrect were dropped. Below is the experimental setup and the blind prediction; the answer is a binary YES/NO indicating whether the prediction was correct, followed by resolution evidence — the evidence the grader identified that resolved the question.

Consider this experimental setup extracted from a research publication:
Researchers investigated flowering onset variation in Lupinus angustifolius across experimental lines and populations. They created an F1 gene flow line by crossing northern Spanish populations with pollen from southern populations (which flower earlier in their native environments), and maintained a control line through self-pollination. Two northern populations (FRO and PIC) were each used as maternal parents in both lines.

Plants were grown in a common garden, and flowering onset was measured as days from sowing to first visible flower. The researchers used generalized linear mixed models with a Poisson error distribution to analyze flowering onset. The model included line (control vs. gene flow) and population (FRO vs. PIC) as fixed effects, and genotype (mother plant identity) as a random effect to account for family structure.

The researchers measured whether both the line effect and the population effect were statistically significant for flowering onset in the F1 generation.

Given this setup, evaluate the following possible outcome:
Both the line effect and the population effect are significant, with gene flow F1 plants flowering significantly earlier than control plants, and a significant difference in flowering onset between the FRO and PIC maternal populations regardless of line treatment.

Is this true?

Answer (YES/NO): NO